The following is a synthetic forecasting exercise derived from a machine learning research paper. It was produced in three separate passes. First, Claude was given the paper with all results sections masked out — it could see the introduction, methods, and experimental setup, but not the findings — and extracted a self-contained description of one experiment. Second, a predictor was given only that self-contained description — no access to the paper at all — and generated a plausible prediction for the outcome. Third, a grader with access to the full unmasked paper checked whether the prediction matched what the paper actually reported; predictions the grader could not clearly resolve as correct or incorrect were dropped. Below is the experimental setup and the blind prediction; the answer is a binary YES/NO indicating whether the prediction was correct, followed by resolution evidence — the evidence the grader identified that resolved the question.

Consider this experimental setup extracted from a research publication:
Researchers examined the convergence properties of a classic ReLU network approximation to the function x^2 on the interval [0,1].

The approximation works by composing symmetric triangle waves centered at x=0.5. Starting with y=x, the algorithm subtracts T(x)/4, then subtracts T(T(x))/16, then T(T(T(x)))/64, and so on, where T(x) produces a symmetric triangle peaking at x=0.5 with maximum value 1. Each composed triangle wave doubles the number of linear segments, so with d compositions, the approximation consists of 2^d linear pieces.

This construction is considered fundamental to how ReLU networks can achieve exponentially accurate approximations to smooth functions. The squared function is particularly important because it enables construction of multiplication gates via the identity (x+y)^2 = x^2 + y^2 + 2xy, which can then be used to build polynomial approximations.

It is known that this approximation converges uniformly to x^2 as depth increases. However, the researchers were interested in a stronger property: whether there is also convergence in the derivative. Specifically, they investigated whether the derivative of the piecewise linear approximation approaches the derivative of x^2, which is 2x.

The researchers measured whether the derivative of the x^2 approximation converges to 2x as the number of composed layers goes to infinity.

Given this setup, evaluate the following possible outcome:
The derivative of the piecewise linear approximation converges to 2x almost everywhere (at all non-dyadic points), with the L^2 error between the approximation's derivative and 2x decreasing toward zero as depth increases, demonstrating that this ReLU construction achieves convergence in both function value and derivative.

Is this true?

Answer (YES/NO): YES